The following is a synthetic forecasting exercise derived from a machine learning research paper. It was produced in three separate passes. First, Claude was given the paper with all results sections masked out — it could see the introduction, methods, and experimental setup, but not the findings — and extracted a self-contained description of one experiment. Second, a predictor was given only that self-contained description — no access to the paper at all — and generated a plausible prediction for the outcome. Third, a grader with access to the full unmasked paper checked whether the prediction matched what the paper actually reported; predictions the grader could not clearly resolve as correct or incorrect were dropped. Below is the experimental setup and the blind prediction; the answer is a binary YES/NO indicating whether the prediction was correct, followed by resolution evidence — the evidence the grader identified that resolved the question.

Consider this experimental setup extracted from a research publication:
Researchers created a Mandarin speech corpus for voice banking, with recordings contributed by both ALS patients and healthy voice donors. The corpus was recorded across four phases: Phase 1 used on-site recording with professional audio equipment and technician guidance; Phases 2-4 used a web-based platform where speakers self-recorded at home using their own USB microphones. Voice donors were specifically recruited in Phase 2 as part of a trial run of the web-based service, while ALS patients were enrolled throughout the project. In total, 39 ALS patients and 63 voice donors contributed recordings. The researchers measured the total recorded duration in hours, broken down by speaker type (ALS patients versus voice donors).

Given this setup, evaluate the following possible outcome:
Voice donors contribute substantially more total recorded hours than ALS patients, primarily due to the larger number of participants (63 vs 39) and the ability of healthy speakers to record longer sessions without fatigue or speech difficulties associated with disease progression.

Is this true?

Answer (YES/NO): NO